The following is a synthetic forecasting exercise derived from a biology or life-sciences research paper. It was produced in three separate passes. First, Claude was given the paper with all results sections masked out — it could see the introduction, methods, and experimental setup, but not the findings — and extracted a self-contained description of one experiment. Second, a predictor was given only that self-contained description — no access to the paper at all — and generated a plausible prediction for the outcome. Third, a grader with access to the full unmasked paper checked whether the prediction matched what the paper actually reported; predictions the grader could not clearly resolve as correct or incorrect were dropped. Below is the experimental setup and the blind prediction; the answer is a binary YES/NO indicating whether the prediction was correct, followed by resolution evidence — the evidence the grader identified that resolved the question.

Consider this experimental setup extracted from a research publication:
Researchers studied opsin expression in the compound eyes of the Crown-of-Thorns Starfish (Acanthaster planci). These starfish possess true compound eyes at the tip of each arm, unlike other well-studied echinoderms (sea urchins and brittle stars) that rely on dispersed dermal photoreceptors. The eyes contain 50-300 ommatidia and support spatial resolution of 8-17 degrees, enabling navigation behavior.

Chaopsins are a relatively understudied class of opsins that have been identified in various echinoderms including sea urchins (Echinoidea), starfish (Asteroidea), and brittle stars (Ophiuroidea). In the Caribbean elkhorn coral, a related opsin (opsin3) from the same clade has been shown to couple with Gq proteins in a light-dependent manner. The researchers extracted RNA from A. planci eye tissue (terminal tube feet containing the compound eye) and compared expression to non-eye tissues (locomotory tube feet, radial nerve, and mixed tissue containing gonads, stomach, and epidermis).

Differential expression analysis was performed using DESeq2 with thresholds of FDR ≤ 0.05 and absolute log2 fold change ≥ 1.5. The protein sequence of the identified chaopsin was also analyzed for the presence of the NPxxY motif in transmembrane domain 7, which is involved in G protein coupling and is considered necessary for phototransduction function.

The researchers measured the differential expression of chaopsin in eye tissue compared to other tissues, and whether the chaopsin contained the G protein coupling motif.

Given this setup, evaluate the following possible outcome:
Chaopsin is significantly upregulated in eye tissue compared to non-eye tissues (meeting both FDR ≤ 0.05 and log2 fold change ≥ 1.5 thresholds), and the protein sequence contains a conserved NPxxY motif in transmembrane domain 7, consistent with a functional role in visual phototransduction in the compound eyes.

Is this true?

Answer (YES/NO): YES